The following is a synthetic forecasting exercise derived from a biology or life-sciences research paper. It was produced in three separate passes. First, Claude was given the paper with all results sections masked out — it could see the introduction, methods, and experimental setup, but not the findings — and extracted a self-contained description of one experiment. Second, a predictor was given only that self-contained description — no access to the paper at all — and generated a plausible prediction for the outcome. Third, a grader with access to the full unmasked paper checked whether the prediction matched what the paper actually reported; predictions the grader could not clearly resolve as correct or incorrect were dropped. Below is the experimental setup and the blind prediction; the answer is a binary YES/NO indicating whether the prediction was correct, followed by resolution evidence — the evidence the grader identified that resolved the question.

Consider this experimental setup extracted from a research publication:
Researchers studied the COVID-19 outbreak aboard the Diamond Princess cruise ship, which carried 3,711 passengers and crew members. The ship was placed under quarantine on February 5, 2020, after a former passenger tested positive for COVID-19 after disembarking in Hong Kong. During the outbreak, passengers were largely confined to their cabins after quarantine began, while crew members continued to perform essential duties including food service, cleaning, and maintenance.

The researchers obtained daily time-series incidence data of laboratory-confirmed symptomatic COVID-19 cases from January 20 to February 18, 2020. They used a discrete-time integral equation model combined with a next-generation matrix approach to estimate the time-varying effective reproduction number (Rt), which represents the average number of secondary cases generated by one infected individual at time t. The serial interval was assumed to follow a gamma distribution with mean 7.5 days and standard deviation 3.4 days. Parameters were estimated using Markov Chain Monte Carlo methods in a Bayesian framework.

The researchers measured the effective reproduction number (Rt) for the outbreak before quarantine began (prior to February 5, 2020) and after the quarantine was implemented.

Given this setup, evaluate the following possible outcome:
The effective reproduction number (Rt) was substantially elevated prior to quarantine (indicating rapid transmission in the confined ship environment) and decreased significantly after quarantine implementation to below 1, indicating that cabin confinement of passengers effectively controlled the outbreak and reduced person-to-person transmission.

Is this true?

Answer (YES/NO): YES